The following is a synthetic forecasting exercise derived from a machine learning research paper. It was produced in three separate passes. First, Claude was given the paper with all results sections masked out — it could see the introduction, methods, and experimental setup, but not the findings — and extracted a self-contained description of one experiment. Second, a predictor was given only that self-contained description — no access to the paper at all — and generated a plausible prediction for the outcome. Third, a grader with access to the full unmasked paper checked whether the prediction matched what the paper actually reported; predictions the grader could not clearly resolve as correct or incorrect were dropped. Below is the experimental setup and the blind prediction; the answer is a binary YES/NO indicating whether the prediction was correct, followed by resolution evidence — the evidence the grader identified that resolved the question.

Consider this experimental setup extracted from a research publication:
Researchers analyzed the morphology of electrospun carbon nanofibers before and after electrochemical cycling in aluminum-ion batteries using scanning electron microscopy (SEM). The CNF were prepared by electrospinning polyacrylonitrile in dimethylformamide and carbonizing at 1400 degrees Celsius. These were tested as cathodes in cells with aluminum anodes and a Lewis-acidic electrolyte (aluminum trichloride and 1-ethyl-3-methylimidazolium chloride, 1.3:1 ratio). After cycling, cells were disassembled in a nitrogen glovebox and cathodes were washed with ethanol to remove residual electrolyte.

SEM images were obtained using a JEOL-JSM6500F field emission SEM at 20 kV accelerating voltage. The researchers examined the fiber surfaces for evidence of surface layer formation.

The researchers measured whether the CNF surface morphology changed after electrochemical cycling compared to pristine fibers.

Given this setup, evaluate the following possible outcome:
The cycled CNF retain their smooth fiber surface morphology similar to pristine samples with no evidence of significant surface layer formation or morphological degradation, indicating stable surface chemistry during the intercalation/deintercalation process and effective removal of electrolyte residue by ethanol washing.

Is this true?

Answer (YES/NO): NO